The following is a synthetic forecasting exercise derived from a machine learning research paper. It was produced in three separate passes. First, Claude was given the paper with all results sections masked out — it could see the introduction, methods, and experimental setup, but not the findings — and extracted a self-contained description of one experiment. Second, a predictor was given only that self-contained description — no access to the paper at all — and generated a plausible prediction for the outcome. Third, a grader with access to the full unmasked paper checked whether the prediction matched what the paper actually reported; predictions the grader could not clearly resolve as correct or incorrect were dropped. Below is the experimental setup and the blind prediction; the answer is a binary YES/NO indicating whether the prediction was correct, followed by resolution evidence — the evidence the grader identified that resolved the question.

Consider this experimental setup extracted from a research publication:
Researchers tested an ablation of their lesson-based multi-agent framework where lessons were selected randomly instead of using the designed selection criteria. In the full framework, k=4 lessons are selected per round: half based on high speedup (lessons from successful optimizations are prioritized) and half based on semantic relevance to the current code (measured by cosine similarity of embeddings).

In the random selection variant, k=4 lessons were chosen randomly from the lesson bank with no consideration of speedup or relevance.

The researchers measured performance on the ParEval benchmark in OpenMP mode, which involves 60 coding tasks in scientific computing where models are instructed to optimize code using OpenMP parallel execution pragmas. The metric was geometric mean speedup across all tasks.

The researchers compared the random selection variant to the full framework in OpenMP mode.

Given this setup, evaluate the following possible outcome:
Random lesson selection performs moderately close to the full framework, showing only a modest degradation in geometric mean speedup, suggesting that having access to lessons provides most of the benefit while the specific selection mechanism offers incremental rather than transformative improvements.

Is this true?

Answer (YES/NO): NO